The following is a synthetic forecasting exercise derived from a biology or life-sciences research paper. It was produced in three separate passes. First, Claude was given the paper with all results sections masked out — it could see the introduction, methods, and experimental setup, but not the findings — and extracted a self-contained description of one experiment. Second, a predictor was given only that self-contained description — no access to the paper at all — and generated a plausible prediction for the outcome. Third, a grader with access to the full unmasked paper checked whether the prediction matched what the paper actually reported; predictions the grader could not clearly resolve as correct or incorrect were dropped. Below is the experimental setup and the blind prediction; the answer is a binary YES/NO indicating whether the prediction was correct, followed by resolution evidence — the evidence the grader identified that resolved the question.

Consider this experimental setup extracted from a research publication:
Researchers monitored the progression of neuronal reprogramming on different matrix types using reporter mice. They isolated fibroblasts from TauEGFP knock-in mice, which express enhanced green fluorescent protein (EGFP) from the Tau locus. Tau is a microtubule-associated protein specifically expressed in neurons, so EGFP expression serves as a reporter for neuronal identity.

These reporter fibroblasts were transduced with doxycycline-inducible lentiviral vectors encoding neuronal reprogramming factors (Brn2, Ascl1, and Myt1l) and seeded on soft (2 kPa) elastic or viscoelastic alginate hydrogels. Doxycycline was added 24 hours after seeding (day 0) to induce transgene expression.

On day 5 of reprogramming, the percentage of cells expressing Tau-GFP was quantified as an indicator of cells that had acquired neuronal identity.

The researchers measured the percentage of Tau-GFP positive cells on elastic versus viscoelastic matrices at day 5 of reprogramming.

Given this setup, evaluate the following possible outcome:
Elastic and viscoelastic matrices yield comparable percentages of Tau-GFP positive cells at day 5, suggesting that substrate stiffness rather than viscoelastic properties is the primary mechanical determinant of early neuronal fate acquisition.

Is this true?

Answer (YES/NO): NO